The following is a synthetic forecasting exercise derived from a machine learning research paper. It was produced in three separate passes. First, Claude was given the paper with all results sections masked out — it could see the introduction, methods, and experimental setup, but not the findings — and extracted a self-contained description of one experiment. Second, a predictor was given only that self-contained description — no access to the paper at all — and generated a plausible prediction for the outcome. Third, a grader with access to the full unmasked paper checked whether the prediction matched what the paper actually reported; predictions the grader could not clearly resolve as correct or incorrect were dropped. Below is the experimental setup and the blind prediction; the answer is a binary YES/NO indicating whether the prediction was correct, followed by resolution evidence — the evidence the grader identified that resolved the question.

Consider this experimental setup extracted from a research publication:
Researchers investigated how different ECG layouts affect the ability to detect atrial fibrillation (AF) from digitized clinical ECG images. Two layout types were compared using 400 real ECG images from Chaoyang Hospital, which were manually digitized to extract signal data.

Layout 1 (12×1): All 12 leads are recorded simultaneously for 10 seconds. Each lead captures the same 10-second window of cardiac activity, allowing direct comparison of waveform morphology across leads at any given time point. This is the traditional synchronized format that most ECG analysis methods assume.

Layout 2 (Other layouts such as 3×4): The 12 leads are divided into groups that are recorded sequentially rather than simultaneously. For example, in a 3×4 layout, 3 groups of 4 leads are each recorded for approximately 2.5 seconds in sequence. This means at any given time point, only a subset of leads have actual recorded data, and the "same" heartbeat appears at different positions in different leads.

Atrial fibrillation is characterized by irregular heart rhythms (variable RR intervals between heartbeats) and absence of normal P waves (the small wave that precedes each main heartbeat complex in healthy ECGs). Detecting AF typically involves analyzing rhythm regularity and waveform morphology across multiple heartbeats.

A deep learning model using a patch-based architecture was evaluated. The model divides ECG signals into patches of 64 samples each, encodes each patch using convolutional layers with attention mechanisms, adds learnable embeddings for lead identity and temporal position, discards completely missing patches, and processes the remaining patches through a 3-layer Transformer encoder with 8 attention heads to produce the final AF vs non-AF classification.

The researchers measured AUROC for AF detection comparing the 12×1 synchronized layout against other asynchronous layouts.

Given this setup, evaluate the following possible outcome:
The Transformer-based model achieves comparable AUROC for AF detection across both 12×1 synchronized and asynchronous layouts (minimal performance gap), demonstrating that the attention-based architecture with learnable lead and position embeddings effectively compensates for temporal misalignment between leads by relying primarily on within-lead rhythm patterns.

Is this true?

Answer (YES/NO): NO